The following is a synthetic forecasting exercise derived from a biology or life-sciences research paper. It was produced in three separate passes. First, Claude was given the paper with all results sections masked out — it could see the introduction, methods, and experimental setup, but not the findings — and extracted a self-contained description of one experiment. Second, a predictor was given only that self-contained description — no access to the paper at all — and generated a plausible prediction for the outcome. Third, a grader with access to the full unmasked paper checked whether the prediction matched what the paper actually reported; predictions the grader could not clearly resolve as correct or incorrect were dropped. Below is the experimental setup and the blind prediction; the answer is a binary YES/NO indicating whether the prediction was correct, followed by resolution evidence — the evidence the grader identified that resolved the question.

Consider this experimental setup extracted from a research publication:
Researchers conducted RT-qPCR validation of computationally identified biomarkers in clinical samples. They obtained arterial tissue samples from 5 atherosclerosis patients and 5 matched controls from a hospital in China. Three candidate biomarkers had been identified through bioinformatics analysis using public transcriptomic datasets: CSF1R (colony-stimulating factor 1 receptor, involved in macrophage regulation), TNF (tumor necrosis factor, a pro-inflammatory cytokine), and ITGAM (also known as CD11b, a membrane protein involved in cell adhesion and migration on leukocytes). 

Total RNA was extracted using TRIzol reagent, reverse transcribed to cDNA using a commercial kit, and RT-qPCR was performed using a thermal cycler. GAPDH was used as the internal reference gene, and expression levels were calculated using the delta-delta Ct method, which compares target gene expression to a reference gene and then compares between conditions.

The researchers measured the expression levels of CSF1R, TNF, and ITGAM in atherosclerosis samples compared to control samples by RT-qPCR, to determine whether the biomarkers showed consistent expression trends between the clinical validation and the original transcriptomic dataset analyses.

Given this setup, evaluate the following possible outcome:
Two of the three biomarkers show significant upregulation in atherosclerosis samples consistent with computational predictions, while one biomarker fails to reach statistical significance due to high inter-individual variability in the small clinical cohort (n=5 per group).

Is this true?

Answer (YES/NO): NO